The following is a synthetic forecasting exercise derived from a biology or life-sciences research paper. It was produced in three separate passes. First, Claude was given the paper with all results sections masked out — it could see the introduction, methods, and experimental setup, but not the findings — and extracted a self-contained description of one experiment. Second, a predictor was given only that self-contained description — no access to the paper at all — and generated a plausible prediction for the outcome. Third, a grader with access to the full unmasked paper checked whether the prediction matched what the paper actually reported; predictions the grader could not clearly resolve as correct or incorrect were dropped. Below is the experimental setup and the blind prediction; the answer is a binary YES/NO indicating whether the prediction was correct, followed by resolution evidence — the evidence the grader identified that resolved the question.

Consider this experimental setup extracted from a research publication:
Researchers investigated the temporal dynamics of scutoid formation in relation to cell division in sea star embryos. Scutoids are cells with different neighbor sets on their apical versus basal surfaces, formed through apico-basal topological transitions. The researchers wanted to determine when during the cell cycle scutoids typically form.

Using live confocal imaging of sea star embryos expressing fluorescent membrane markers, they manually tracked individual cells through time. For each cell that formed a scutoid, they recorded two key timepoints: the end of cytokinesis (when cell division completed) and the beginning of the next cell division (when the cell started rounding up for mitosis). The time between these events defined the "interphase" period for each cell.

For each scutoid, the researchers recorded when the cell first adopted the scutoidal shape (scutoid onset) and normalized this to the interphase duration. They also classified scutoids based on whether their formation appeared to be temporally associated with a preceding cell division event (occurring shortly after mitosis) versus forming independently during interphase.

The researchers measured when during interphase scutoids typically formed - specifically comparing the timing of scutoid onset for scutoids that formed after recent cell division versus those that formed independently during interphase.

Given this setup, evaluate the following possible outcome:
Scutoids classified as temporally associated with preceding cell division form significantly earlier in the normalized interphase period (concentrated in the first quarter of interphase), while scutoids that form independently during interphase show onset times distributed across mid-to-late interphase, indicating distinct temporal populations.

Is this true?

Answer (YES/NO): NO